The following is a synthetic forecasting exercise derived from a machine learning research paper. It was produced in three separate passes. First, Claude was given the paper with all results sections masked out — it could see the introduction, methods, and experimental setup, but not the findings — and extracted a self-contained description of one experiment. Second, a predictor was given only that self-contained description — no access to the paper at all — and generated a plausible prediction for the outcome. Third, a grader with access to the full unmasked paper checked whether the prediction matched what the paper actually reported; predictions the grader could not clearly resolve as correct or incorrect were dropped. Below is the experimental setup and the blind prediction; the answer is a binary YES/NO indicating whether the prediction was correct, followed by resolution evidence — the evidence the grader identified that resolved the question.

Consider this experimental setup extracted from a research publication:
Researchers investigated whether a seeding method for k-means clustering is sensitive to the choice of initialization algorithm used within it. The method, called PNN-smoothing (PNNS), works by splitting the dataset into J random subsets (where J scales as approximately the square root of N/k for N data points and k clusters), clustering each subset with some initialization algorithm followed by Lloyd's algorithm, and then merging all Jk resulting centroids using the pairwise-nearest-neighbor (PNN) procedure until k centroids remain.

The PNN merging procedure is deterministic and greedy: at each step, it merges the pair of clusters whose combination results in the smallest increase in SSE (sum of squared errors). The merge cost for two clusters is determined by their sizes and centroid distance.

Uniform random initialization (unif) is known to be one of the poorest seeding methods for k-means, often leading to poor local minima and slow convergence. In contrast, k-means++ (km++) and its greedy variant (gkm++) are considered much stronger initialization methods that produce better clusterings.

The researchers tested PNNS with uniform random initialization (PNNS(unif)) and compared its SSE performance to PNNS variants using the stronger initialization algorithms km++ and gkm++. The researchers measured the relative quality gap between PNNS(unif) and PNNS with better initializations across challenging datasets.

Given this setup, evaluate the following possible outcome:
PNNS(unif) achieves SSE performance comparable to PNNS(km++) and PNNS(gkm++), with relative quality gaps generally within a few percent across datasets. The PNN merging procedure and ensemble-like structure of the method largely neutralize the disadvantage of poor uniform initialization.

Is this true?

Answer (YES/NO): NO